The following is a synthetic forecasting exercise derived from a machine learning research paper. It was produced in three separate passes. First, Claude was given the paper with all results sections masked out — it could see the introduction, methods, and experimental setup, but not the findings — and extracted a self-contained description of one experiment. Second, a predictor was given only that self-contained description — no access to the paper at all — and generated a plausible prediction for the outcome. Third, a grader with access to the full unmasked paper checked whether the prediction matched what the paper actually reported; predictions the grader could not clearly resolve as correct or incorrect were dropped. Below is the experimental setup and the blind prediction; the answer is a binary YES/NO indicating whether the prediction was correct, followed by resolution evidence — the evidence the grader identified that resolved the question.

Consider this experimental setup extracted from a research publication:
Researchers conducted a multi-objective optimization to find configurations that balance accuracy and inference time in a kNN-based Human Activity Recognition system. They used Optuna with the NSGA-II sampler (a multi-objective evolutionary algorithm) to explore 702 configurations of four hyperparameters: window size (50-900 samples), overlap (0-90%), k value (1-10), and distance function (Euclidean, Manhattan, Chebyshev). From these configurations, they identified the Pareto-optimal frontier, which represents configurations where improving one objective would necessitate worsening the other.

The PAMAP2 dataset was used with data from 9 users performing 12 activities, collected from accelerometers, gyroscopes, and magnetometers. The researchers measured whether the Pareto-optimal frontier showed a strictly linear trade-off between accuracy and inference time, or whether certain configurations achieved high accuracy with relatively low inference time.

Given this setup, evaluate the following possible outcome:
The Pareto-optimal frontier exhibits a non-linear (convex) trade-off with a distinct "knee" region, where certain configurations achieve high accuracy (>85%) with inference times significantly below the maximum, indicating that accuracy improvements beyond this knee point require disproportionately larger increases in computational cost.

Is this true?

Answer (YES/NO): YES